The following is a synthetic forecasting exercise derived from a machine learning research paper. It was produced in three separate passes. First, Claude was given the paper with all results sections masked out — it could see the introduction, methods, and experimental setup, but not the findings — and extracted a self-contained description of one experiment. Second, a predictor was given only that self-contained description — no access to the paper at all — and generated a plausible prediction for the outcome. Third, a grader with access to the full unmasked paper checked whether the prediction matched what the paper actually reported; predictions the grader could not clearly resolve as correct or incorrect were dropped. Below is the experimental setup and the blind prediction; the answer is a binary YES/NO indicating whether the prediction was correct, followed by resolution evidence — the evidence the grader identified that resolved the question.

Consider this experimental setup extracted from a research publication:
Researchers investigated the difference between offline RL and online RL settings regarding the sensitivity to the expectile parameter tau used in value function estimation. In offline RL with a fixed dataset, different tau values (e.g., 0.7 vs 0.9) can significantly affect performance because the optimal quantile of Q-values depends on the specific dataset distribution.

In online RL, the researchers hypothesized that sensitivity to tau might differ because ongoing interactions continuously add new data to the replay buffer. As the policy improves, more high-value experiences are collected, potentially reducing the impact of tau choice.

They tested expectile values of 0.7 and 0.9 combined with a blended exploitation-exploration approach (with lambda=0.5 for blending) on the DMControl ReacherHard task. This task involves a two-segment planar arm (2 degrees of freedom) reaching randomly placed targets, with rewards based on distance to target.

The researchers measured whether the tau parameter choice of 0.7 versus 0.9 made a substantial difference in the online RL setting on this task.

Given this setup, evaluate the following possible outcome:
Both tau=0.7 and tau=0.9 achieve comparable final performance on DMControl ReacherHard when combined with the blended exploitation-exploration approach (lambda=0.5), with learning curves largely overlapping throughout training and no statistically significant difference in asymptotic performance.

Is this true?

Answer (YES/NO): NO